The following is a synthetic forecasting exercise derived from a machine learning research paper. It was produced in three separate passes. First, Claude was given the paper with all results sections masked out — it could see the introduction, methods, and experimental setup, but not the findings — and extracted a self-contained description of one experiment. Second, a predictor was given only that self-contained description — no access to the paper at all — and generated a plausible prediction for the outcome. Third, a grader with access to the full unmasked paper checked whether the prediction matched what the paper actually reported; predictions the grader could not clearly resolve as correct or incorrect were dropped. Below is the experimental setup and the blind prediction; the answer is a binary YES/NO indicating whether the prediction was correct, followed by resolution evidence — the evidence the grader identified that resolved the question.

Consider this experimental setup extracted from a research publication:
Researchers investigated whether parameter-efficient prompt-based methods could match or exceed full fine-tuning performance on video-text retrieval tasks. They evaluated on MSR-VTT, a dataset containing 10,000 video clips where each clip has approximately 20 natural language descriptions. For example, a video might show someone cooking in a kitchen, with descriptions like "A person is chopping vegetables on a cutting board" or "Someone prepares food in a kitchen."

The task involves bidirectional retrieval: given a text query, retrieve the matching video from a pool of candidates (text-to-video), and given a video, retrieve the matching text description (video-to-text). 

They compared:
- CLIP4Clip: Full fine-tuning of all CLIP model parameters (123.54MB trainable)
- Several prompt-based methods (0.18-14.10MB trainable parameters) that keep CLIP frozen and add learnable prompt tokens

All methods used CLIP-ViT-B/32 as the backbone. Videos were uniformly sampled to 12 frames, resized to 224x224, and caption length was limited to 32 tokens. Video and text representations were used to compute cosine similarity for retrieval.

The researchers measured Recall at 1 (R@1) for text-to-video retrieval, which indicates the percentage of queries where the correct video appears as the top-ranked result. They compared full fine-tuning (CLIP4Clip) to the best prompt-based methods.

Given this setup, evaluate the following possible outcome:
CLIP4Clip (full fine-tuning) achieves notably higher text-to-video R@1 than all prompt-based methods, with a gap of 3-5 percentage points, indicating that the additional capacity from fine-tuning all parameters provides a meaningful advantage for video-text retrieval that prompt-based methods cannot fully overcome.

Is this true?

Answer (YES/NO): NO